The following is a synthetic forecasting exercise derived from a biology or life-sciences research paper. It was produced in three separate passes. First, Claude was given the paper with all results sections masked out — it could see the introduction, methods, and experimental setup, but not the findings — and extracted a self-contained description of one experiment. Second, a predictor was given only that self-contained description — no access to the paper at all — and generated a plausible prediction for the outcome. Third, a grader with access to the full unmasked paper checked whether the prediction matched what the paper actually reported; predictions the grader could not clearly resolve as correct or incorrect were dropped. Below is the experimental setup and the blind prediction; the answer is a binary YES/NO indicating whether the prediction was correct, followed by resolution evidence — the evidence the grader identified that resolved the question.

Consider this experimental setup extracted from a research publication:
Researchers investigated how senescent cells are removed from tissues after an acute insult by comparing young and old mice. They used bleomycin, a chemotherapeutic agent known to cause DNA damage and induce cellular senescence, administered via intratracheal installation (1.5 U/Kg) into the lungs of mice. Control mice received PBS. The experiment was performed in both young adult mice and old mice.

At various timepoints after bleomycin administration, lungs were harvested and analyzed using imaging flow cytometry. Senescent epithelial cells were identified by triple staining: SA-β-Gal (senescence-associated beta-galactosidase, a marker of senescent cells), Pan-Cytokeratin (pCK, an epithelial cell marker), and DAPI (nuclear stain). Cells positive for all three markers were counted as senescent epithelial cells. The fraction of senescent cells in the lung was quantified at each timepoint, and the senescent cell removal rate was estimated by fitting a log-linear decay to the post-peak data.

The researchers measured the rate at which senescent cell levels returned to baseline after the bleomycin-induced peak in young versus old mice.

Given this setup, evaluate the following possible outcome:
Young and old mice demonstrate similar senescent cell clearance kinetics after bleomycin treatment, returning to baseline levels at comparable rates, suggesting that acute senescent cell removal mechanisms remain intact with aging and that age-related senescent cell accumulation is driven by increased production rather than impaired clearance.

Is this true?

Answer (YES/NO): NO